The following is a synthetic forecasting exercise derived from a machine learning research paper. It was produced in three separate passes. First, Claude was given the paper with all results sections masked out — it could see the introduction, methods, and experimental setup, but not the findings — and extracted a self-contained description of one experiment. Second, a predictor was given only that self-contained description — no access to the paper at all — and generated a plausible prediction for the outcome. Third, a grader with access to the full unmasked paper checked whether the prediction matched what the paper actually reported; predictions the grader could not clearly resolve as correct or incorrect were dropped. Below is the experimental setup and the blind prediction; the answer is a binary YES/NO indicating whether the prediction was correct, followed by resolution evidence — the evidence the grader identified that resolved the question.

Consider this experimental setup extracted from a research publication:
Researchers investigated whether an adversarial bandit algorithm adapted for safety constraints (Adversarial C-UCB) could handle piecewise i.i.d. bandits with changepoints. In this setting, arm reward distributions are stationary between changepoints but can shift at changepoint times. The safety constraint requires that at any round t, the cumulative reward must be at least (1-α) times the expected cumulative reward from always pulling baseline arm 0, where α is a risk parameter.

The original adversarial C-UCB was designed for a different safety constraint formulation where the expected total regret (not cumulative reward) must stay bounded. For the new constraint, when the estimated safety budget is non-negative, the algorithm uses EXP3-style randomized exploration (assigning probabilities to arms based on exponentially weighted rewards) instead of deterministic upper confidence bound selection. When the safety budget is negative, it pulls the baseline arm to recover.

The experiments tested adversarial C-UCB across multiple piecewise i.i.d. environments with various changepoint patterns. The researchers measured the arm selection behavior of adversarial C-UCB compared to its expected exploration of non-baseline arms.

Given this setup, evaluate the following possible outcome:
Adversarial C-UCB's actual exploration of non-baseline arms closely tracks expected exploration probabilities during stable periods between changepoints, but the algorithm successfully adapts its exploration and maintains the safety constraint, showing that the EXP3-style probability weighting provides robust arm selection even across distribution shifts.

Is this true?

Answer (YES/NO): NO